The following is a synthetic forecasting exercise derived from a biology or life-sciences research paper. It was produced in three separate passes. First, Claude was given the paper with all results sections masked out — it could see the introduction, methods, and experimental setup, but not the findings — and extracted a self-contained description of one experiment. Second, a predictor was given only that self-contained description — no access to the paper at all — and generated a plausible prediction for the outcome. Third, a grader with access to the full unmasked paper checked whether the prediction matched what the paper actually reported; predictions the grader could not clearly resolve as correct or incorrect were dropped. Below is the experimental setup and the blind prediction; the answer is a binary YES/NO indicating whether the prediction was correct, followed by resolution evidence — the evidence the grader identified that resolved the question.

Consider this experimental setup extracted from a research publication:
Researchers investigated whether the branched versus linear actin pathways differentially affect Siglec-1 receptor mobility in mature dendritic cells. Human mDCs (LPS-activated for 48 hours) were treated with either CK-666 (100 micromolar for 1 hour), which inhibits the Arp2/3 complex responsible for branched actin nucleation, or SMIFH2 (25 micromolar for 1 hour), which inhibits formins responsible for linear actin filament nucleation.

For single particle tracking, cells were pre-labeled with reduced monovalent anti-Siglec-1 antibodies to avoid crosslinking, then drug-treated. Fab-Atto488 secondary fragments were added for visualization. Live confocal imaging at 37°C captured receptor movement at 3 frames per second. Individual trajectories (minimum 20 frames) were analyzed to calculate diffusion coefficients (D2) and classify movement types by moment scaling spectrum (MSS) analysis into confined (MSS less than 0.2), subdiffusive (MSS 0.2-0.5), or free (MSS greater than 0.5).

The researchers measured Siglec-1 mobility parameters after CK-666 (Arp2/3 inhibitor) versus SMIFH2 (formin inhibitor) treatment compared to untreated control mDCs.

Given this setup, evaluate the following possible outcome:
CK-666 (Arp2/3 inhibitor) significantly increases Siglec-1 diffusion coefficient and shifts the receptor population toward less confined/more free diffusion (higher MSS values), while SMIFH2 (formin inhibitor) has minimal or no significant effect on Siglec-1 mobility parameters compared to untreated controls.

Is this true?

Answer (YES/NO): NO